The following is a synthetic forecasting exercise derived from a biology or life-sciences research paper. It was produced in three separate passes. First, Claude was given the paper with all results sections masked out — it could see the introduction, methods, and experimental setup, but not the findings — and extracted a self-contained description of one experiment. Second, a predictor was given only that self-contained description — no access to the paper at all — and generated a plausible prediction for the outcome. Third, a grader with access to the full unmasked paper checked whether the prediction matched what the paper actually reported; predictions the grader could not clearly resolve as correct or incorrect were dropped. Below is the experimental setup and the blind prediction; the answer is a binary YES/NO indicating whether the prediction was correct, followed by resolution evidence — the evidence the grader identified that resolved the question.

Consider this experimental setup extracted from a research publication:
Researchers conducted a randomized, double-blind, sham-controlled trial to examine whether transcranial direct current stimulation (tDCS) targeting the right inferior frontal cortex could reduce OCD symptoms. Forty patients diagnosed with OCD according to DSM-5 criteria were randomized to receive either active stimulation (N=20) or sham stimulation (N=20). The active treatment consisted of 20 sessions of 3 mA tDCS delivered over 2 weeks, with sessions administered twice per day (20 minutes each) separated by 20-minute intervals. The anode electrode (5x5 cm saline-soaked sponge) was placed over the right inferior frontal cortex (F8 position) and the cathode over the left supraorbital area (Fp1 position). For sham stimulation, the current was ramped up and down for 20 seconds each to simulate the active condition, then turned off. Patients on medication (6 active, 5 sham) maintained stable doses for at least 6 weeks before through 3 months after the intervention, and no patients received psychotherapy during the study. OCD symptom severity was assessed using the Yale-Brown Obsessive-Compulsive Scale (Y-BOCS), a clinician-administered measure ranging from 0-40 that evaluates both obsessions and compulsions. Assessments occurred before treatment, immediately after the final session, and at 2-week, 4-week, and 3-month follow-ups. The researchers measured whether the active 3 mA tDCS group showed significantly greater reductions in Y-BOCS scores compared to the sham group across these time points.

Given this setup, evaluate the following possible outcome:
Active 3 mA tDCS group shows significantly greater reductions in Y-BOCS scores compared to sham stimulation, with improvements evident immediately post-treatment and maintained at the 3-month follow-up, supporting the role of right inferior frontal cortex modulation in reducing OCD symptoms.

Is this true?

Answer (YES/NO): NO